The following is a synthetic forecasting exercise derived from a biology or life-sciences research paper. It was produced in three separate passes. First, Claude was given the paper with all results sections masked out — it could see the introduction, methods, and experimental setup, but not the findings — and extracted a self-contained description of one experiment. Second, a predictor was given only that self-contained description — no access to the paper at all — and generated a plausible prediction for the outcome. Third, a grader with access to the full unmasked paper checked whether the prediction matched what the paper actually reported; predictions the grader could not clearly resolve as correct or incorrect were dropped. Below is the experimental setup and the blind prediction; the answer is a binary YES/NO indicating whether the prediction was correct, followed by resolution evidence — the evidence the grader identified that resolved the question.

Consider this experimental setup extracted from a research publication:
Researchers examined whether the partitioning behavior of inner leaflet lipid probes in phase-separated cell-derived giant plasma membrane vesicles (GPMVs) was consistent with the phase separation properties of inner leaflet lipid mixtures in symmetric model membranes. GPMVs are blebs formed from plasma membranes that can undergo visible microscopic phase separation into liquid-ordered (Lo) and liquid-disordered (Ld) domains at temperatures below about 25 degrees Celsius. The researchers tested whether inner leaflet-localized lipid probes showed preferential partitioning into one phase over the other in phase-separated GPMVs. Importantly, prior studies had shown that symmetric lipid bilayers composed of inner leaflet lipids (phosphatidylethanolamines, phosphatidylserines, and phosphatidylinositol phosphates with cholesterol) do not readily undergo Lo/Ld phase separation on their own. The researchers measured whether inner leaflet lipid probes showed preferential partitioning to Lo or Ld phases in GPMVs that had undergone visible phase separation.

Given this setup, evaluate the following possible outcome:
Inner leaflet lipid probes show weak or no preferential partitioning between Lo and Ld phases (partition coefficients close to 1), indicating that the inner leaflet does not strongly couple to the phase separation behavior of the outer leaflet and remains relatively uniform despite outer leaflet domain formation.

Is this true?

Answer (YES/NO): NO